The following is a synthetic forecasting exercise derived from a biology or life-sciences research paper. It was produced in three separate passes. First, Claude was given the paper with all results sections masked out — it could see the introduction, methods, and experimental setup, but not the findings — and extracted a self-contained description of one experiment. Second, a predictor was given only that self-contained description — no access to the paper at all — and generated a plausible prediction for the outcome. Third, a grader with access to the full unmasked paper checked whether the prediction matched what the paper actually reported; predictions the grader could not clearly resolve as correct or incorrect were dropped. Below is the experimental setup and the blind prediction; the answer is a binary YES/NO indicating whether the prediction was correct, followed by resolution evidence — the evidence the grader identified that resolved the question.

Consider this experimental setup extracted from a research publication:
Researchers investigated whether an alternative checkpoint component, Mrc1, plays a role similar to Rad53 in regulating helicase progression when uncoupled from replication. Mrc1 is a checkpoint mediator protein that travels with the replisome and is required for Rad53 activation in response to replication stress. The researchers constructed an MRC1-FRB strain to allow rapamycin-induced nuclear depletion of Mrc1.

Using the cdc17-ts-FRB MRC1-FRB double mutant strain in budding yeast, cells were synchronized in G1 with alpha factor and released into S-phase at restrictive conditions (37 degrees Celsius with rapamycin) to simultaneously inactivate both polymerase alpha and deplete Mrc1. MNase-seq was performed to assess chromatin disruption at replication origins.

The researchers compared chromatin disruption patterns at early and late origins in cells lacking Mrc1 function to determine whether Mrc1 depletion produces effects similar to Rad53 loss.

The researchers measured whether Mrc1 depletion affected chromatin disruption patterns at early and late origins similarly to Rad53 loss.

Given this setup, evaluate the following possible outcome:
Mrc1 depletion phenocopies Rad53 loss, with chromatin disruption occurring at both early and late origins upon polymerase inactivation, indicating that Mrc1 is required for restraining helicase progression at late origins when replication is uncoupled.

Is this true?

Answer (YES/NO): YES